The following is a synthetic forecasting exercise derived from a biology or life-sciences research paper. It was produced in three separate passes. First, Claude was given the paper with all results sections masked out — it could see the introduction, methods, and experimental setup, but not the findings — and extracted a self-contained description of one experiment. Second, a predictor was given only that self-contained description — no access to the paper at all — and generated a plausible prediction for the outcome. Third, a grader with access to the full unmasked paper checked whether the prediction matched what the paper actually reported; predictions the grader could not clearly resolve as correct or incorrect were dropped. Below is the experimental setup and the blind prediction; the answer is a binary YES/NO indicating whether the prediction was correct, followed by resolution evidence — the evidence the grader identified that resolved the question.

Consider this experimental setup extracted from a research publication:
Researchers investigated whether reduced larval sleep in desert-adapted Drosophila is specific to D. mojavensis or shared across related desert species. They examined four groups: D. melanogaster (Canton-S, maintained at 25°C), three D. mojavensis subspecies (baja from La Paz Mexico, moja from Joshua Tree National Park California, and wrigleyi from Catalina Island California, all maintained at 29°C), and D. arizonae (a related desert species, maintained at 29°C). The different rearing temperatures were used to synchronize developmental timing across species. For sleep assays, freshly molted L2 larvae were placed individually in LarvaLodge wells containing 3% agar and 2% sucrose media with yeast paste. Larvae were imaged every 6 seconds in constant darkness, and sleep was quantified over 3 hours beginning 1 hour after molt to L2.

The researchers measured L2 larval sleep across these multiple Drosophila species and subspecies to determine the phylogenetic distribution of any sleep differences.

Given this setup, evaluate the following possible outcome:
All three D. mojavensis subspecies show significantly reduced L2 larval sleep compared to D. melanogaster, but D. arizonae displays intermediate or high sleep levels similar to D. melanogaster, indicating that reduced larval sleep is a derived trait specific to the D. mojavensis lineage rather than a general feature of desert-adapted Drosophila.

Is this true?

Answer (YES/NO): NO